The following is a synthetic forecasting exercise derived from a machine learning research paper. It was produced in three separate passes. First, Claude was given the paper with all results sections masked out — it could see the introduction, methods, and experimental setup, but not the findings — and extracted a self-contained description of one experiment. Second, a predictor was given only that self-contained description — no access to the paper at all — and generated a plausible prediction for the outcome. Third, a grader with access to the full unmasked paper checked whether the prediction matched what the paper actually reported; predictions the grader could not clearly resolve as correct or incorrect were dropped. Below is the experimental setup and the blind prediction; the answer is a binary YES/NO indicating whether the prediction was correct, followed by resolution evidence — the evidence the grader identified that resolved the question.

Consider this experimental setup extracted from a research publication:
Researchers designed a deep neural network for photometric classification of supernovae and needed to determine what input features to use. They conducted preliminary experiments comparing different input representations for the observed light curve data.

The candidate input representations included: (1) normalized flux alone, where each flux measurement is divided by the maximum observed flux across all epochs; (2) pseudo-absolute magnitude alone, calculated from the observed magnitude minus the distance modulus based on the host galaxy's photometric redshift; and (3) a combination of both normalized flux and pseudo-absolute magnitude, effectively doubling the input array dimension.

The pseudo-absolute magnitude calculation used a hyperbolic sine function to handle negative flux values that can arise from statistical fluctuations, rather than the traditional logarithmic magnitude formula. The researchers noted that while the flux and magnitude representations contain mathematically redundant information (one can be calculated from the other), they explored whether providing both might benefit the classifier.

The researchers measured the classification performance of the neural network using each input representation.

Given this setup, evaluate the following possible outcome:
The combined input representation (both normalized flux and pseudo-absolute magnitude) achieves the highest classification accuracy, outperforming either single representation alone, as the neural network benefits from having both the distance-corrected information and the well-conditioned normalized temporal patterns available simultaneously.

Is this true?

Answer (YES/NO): YES